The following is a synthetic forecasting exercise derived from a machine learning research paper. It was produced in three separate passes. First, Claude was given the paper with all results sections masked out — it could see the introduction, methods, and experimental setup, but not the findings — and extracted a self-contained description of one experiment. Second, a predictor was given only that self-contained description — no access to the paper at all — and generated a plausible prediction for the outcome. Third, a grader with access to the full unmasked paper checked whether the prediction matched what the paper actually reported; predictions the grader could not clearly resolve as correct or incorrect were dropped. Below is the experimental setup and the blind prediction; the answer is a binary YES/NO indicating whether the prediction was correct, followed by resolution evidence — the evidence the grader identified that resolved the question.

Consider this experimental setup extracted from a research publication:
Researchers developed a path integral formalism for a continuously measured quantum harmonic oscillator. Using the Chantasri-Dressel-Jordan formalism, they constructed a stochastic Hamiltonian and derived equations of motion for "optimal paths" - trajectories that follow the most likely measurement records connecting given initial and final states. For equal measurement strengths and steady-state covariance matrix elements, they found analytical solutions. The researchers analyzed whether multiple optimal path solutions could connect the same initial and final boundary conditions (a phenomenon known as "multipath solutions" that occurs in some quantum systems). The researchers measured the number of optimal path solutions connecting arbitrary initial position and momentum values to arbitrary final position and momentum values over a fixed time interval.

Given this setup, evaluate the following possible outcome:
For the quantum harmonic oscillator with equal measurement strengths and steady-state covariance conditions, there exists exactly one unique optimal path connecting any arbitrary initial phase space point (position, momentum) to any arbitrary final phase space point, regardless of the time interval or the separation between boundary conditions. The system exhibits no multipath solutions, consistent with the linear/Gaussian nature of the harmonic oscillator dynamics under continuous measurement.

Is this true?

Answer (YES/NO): YES